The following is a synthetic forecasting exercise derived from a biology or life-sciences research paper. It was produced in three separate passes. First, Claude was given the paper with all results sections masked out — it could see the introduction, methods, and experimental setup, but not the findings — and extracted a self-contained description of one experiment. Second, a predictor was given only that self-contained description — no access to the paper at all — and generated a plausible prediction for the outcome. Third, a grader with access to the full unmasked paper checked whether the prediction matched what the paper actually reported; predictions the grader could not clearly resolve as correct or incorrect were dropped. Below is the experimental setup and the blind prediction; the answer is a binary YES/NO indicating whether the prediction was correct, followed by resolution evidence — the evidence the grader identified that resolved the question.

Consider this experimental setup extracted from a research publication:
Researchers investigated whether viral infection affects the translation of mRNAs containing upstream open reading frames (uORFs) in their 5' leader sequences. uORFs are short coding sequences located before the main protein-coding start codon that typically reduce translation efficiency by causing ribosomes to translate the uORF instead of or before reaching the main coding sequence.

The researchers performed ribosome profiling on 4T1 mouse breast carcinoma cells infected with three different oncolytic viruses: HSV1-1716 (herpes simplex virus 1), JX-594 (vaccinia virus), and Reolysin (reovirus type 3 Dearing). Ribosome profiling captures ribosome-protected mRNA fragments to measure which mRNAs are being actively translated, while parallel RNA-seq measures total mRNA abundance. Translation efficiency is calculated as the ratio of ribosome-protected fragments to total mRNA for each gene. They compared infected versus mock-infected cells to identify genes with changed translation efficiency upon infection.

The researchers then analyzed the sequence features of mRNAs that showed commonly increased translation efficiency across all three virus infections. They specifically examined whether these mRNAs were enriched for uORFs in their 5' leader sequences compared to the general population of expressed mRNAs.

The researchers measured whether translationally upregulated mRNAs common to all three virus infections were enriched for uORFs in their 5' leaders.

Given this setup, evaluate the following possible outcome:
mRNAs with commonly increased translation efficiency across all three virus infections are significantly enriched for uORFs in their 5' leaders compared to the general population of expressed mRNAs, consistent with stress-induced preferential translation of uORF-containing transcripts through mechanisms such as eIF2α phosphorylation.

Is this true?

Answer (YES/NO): YES